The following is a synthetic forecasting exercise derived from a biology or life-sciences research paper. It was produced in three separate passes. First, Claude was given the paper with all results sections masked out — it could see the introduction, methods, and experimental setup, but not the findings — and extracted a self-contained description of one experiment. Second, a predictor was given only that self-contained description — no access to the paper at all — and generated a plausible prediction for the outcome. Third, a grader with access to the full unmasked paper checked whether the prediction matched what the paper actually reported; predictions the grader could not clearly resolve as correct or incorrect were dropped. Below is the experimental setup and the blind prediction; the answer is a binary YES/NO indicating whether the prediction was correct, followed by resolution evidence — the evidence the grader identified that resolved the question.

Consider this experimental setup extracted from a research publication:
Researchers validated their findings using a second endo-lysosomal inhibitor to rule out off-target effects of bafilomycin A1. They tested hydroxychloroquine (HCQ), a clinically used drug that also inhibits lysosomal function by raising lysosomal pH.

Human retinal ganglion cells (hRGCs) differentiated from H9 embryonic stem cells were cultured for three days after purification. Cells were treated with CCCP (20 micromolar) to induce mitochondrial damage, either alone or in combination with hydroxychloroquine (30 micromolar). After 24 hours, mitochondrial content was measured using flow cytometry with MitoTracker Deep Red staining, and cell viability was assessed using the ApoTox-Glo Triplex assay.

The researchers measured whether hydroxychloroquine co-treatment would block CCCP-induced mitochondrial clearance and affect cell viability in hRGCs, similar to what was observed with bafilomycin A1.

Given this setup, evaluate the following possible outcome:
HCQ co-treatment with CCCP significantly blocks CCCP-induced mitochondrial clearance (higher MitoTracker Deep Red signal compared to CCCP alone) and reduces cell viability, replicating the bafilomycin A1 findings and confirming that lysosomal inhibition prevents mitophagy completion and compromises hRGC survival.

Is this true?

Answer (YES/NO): NO